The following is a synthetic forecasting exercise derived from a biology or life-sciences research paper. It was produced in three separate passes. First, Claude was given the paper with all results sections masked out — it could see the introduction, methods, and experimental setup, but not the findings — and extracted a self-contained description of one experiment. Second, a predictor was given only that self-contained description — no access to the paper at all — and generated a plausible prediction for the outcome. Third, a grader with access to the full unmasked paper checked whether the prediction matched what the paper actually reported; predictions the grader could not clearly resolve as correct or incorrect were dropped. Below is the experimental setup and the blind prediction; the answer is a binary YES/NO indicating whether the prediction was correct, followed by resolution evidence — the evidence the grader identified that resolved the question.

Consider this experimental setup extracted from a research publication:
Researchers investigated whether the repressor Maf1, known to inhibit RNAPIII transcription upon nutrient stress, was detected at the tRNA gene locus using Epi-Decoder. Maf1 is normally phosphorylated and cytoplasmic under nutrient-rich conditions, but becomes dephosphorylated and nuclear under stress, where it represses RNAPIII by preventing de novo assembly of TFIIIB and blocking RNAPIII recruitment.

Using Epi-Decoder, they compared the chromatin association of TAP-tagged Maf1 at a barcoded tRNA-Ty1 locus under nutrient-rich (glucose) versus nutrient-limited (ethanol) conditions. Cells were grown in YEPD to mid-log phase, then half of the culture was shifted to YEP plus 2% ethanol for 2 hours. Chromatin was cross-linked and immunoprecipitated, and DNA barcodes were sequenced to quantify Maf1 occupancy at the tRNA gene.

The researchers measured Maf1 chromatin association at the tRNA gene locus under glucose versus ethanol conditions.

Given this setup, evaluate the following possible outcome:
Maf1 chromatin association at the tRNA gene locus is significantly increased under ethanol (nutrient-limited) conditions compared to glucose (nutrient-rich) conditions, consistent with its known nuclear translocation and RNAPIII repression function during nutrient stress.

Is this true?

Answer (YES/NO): NO